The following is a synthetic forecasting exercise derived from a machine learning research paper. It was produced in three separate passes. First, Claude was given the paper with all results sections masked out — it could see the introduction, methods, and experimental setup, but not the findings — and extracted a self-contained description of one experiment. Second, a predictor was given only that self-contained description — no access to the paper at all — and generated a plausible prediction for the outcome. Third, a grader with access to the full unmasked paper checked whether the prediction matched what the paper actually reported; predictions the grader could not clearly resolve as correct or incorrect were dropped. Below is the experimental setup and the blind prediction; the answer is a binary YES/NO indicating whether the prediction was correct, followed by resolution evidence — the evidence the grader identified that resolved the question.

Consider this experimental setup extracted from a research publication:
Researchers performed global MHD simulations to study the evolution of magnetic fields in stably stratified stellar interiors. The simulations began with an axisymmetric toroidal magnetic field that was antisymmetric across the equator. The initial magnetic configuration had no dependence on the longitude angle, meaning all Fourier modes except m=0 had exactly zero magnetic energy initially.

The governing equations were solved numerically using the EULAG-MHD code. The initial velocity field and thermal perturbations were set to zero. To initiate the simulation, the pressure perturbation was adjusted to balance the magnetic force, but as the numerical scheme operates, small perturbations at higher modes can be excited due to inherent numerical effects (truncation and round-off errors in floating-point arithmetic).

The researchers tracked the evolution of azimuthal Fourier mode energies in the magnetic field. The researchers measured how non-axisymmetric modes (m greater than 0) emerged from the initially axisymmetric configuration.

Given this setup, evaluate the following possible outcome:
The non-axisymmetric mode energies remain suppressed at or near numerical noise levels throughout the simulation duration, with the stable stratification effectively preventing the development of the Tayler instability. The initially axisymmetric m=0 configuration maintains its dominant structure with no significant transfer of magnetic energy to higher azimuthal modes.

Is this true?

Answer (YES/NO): NO